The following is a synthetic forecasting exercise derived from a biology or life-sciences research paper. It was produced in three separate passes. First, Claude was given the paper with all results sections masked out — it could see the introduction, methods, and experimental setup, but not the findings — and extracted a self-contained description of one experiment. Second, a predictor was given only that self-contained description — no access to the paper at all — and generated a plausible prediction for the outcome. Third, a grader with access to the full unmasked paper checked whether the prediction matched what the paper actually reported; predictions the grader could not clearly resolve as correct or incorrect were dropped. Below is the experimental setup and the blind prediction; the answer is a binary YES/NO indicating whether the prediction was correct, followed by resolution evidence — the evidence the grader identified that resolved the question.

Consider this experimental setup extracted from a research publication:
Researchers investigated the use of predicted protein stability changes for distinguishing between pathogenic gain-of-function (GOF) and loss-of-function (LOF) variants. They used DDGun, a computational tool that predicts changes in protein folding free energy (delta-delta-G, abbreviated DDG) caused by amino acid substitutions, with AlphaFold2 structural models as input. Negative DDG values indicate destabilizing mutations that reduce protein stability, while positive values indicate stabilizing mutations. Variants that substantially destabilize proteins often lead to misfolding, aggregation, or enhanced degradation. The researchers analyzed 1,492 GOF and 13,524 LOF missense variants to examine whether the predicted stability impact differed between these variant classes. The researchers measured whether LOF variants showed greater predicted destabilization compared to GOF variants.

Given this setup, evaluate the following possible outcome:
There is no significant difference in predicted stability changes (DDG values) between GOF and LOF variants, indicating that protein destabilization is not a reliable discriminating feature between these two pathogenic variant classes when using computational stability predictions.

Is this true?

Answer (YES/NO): NO